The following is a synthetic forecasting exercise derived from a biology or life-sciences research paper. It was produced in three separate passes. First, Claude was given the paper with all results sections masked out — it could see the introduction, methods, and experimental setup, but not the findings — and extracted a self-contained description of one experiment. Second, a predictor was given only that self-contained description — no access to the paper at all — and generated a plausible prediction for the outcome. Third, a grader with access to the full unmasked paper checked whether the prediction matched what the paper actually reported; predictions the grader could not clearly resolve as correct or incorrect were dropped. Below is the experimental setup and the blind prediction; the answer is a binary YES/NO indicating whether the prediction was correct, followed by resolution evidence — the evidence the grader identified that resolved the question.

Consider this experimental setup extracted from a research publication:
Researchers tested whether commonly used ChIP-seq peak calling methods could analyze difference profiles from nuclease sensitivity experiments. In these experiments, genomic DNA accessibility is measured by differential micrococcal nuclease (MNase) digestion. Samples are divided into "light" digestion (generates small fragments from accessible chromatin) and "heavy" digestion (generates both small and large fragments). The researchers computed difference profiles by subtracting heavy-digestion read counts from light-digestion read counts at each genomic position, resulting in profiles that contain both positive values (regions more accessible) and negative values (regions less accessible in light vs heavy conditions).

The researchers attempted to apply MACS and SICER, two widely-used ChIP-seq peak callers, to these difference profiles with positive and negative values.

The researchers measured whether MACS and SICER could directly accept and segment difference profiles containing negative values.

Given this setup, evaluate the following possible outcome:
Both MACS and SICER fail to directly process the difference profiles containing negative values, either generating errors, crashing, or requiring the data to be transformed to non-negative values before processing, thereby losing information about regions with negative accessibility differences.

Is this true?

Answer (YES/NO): YES